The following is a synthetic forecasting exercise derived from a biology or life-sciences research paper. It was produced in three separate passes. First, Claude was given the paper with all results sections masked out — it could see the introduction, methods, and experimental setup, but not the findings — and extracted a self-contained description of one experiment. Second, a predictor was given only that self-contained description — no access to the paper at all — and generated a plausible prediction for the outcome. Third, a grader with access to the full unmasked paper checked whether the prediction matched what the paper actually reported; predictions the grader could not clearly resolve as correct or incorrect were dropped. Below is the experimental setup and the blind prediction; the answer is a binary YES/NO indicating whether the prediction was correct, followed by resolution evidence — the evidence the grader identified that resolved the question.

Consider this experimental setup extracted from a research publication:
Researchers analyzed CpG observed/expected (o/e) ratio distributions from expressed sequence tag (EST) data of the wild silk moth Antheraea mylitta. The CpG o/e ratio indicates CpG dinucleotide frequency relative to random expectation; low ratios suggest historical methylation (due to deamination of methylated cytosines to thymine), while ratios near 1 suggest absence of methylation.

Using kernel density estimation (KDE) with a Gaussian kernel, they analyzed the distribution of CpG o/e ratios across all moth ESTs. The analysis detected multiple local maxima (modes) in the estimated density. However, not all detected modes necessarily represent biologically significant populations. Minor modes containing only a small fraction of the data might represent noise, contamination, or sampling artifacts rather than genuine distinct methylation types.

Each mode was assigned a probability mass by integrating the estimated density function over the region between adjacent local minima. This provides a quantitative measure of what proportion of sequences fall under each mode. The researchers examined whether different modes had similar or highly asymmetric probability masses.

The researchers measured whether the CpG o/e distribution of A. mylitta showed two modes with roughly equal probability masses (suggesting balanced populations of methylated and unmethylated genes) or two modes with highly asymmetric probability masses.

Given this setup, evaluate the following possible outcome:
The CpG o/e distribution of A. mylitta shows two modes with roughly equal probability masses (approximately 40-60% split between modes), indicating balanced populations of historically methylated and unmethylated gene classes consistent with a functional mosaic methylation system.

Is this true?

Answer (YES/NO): NO